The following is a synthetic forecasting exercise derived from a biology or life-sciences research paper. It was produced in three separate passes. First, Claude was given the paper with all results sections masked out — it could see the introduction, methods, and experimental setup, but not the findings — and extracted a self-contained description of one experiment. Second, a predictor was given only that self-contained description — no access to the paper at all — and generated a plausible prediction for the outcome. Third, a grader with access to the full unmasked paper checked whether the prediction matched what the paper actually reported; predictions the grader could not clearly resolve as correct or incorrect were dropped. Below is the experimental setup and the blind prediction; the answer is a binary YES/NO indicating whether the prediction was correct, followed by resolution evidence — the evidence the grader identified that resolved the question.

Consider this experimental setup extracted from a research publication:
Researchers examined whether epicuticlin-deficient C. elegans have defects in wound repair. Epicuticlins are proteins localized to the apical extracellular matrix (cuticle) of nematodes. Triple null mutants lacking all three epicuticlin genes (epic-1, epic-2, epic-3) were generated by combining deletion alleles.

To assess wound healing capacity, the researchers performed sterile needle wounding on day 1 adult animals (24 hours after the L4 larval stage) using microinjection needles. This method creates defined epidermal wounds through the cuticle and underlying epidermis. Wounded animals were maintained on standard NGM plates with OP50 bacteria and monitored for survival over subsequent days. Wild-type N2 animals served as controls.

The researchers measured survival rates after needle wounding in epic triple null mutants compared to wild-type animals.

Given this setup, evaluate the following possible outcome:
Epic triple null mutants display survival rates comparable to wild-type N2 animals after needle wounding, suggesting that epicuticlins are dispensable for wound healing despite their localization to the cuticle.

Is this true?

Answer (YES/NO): NO